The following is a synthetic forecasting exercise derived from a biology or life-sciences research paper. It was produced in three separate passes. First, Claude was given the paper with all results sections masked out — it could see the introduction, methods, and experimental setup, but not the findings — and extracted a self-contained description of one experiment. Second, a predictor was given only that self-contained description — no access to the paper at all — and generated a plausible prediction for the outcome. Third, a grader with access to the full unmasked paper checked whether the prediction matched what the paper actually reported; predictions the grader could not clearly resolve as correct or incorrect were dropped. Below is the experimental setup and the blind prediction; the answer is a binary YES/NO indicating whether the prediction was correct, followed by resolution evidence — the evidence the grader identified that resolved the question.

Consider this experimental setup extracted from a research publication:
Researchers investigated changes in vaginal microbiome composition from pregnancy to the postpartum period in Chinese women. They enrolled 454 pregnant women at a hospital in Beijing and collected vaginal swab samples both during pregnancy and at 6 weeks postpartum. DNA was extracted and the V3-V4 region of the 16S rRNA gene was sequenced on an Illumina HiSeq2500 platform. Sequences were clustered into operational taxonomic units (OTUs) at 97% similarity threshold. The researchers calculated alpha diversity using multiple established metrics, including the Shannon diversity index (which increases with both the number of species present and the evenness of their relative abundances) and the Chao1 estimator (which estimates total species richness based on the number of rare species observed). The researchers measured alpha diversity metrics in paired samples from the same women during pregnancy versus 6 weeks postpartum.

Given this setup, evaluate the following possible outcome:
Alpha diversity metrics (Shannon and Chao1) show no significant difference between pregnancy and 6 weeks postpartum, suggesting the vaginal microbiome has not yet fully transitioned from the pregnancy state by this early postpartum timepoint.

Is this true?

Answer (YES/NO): NO